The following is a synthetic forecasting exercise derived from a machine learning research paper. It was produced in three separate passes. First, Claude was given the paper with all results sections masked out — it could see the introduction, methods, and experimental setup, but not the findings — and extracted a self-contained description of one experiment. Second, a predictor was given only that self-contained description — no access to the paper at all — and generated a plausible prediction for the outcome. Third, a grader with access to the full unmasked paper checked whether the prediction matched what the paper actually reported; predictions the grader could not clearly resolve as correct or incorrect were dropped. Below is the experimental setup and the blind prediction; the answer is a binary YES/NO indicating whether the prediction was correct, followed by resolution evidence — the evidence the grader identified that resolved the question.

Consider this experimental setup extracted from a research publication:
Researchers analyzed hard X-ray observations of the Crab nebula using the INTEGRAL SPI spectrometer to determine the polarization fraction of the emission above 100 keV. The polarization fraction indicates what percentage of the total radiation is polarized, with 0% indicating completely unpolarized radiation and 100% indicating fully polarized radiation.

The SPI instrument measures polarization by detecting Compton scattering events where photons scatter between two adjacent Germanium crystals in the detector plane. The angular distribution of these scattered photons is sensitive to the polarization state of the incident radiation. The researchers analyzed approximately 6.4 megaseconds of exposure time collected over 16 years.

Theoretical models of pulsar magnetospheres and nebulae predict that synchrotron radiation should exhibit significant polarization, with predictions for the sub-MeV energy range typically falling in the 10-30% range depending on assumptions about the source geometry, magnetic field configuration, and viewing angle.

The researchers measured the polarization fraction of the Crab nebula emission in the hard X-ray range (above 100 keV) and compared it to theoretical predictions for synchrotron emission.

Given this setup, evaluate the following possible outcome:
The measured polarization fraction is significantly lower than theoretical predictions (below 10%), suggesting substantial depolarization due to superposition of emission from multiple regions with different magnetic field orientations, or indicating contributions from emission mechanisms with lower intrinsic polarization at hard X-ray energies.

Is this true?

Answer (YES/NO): NO